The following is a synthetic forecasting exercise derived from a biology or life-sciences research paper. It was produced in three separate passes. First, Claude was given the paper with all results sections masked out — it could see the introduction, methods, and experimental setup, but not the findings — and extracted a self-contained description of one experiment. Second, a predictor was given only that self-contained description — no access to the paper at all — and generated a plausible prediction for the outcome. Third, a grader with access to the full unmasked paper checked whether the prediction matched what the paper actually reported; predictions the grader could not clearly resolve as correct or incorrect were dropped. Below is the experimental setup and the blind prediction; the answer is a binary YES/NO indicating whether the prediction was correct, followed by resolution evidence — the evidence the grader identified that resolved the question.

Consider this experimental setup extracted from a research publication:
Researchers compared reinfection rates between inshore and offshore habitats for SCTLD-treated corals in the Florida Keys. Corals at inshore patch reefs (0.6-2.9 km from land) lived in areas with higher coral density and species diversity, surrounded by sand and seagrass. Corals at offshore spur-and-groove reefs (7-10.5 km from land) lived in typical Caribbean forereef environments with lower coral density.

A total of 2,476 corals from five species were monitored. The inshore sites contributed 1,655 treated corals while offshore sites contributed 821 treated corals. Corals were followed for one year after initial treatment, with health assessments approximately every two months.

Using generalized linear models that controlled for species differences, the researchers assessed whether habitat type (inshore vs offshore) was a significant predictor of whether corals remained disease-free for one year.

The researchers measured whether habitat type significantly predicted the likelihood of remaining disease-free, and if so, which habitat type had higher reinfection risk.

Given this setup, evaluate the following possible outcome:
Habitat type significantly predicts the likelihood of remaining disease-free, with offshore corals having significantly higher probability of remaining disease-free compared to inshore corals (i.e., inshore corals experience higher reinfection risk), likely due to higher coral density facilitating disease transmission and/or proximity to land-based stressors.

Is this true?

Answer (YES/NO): NO